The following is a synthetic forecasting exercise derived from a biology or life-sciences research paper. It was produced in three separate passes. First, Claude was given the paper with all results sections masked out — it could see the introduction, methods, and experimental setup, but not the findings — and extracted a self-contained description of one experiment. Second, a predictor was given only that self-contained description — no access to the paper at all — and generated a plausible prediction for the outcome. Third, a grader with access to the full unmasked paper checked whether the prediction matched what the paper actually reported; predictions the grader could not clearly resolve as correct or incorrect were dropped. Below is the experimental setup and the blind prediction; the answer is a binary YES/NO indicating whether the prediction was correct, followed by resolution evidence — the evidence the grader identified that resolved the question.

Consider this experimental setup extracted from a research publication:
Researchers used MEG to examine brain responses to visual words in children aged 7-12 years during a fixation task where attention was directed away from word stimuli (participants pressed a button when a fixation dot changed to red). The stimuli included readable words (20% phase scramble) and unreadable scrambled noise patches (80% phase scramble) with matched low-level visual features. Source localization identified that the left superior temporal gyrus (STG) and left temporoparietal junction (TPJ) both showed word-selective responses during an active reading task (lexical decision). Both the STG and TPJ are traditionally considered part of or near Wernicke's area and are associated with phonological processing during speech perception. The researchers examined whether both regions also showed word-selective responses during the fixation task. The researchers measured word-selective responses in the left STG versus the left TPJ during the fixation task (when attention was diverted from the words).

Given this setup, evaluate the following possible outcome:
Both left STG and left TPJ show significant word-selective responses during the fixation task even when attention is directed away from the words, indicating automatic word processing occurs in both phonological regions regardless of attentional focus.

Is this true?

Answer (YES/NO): NO